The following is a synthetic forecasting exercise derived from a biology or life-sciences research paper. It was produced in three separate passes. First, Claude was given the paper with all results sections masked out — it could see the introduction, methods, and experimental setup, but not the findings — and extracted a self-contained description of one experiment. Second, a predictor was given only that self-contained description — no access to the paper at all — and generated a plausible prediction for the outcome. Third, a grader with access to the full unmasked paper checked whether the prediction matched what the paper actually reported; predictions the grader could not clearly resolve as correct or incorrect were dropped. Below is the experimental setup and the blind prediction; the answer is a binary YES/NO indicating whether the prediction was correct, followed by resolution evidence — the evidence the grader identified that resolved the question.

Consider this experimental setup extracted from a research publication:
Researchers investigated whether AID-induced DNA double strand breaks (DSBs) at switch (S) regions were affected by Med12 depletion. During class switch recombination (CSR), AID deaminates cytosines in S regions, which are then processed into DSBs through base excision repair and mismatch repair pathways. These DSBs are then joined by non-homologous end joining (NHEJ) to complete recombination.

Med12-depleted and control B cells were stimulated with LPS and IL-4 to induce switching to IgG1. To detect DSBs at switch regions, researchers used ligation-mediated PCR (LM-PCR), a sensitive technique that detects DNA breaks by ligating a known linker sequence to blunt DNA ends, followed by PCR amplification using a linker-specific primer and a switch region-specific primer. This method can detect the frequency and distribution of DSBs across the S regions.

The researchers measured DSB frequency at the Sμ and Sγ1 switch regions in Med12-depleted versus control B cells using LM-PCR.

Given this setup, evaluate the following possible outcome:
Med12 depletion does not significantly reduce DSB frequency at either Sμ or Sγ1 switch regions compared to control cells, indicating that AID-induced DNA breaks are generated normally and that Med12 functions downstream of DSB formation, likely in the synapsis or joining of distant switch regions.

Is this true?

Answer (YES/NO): NO